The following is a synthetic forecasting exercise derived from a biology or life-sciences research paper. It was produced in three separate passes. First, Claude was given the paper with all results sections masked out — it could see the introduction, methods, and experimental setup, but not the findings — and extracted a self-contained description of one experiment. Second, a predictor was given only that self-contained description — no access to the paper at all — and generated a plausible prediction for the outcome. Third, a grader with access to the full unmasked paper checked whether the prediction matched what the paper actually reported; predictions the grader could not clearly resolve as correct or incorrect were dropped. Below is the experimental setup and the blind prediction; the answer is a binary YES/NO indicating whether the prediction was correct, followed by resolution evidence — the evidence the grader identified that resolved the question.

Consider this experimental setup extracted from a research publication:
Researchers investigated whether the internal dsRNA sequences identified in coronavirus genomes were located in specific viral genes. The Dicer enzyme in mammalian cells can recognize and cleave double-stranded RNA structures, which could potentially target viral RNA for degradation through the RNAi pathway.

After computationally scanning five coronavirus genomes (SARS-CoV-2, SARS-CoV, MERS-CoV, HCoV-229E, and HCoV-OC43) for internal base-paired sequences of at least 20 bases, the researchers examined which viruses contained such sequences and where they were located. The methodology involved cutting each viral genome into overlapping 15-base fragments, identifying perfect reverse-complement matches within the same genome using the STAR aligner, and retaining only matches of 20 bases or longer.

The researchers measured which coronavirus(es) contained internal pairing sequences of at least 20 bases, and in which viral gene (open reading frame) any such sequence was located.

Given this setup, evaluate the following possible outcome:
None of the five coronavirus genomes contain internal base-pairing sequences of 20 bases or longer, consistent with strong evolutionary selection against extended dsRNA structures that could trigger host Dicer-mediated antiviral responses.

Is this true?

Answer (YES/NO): NO